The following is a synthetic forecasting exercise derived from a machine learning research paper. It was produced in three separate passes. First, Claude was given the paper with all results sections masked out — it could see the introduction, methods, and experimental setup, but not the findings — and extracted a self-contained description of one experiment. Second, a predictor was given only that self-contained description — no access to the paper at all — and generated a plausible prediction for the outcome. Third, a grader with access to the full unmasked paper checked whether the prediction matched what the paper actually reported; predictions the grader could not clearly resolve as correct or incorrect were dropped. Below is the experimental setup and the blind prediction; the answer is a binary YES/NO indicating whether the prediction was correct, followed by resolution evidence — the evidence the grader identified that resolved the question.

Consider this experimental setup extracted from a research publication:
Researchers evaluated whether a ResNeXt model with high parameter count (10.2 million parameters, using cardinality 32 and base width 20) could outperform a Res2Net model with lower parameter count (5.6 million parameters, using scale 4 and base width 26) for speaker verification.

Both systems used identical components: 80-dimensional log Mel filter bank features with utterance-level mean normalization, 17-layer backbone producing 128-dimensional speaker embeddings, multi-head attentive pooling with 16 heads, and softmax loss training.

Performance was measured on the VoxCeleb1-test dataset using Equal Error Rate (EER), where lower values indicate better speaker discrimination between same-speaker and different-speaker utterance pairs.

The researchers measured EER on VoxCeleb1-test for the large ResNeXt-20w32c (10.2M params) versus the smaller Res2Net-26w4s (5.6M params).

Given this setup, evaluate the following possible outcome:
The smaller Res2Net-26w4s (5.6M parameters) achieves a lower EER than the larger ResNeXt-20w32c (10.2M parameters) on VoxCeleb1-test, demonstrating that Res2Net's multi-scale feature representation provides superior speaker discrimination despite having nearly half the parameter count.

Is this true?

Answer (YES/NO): NO